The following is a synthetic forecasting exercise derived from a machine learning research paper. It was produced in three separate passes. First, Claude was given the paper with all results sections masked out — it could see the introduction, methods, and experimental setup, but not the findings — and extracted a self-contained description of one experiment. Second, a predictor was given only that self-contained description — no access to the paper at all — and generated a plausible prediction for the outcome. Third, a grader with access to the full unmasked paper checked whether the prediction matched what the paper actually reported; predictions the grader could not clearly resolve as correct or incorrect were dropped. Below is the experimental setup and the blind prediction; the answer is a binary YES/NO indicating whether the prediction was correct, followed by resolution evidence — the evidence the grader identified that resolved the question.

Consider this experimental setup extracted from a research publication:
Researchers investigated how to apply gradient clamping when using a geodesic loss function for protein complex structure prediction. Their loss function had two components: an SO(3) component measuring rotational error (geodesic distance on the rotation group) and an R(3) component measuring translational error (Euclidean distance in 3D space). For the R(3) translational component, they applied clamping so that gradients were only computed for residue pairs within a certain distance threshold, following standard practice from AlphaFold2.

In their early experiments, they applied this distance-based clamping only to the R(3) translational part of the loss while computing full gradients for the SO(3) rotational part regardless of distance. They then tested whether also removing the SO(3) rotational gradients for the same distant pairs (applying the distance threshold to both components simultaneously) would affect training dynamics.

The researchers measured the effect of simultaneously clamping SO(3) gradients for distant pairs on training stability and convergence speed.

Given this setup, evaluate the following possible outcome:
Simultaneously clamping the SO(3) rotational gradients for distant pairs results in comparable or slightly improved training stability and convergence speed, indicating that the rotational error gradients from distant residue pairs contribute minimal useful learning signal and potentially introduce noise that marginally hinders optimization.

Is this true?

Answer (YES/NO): YES